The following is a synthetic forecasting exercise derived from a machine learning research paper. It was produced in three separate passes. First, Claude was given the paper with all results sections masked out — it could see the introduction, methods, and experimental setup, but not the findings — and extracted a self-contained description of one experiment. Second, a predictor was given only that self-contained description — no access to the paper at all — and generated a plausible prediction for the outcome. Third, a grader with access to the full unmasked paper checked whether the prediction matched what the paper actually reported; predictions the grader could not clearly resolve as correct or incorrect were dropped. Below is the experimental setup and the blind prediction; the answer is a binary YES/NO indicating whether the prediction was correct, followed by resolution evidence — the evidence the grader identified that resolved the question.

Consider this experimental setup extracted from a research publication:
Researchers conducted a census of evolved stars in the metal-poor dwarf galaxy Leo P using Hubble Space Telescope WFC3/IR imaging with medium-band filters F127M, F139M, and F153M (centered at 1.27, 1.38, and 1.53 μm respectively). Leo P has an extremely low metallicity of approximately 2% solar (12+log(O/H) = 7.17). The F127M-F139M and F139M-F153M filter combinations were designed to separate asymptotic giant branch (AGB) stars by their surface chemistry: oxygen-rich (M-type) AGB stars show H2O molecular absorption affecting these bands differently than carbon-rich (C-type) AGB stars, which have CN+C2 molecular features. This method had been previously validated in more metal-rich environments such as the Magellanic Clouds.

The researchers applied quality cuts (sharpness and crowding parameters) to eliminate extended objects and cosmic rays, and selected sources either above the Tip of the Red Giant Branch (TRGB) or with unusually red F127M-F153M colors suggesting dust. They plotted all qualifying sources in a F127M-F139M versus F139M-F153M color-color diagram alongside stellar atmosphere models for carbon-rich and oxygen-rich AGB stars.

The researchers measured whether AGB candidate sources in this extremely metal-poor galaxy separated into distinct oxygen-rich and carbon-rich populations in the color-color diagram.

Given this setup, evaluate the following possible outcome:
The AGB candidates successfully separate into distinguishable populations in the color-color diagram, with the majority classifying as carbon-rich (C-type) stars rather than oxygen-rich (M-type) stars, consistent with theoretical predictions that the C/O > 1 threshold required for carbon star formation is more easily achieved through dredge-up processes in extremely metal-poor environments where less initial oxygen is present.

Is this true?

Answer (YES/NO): YES